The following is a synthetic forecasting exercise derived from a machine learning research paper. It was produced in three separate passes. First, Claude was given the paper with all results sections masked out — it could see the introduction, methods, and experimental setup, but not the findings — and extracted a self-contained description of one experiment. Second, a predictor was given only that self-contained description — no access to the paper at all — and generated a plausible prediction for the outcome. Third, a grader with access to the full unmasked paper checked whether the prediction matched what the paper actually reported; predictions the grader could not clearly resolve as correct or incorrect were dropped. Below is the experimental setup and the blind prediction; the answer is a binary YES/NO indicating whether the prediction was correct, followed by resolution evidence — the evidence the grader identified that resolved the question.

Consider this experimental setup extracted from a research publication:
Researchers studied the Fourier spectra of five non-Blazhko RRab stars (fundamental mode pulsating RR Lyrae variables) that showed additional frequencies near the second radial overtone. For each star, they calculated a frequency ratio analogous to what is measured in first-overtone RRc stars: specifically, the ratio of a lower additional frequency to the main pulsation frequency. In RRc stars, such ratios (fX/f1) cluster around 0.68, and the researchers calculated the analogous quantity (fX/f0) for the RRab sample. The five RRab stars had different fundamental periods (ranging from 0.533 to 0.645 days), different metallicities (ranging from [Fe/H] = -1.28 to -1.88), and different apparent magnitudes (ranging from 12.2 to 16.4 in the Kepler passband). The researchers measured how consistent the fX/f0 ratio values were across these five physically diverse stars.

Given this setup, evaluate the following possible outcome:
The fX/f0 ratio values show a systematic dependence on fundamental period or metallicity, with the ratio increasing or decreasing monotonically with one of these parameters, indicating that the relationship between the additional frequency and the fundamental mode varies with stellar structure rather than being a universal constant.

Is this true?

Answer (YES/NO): NO